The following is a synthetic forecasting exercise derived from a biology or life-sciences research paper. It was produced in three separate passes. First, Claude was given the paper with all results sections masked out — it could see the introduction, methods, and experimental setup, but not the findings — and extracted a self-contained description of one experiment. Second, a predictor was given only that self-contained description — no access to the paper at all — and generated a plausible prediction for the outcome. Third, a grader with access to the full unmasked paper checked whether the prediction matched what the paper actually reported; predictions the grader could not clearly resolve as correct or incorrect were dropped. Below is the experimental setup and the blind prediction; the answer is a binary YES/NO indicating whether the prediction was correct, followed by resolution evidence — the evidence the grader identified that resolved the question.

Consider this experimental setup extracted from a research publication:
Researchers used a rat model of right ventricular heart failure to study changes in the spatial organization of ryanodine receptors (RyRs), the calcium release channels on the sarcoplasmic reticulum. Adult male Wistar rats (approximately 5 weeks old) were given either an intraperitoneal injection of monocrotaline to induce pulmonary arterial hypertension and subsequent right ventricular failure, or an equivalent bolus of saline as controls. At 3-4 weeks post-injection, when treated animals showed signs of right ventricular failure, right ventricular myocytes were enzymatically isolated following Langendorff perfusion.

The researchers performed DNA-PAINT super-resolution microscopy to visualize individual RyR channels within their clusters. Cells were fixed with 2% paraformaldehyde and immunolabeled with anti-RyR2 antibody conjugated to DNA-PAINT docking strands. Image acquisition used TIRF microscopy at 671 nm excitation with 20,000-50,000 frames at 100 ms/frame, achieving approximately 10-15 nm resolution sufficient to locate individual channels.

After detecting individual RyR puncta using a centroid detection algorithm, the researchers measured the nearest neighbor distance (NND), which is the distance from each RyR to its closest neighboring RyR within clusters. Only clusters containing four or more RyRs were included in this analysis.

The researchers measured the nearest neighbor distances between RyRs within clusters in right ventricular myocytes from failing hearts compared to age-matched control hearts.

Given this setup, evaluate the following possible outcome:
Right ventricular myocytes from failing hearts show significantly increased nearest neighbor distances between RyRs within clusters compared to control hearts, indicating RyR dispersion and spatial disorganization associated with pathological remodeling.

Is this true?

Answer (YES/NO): NO